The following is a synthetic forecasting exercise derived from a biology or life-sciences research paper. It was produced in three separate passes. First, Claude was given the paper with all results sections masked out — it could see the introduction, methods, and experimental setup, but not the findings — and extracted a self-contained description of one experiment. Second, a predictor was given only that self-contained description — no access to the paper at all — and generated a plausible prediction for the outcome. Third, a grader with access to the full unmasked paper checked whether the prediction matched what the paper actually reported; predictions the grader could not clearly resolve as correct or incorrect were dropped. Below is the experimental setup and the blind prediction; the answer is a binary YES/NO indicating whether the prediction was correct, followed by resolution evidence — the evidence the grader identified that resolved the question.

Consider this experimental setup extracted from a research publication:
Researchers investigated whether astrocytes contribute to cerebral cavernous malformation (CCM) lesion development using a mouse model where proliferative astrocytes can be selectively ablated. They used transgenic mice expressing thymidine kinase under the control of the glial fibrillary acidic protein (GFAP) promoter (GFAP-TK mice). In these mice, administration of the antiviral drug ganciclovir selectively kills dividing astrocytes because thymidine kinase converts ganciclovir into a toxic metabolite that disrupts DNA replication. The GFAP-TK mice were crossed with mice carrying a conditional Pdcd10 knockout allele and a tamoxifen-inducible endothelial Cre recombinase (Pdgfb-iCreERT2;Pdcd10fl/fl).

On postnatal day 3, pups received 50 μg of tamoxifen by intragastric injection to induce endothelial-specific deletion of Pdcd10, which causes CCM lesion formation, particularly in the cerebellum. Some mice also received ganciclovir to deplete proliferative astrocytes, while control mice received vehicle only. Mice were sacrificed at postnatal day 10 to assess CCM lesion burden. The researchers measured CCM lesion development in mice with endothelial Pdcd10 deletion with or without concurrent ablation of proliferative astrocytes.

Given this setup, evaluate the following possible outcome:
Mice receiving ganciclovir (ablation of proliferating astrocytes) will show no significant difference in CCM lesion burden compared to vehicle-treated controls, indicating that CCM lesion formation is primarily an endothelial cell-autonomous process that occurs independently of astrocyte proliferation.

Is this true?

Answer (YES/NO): NO